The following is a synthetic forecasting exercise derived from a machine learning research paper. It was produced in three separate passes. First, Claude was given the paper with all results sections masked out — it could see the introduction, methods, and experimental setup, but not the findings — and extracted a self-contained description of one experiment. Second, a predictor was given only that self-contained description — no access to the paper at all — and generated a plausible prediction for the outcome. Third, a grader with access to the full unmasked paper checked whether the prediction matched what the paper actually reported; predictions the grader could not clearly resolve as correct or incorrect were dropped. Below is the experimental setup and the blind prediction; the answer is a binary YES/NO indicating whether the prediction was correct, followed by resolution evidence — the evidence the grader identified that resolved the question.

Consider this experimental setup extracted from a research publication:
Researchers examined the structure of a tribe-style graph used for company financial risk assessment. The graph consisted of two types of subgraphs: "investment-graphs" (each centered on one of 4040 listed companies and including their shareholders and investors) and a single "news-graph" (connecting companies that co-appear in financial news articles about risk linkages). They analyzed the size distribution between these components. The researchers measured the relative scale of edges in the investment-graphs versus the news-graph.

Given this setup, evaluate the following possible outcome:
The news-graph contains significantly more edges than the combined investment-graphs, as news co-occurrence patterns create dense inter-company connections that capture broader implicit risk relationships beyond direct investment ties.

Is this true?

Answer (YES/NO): NO